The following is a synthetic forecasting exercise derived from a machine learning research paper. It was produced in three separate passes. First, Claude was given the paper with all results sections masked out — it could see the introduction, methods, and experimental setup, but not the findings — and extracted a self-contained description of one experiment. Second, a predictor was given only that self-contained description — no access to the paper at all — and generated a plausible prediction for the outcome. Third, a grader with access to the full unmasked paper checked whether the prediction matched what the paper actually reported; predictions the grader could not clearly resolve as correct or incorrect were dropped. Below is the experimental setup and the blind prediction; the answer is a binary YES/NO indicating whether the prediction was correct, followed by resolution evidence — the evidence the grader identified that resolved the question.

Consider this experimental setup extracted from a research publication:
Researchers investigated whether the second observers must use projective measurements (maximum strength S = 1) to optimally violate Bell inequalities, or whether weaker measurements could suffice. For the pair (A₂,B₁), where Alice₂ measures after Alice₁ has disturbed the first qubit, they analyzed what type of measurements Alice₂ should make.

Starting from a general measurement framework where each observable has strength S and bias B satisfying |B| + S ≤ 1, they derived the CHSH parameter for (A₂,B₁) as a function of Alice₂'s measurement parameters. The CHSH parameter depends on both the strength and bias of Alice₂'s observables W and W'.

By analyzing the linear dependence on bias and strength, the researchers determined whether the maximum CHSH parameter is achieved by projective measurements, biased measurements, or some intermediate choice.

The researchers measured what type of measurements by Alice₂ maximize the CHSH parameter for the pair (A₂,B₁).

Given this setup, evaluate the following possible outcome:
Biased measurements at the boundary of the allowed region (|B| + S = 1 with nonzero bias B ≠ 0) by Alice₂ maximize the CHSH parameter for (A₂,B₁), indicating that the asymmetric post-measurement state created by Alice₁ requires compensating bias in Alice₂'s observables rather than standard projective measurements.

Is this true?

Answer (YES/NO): NO